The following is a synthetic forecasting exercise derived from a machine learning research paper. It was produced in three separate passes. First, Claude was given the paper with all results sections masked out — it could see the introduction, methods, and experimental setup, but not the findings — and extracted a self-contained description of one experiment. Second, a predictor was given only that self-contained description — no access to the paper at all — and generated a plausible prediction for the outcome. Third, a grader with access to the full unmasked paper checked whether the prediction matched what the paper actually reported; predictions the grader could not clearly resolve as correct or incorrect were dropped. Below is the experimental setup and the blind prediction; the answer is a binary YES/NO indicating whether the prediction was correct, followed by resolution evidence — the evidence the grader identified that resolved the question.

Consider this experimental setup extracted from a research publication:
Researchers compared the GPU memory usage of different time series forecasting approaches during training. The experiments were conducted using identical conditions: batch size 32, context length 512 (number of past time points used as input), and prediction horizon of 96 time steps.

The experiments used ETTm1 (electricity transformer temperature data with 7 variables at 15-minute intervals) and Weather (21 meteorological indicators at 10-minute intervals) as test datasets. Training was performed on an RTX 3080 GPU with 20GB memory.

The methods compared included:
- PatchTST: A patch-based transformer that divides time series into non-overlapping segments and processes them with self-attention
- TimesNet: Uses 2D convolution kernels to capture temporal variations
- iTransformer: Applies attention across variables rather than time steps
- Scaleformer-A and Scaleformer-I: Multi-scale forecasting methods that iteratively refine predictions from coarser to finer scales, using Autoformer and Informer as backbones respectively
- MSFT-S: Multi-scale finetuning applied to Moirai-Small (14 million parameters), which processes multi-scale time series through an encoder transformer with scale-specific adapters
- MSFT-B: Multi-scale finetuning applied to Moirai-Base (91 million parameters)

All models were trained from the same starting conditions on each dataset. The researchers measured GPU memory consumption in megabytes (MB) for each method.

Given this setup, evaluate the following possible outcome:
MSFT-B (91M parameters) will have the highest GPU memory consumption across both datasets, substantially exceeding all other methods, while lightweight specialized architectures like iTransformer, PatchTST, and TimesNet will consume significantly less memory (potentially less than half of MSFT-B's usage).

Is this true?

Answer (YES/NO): NO